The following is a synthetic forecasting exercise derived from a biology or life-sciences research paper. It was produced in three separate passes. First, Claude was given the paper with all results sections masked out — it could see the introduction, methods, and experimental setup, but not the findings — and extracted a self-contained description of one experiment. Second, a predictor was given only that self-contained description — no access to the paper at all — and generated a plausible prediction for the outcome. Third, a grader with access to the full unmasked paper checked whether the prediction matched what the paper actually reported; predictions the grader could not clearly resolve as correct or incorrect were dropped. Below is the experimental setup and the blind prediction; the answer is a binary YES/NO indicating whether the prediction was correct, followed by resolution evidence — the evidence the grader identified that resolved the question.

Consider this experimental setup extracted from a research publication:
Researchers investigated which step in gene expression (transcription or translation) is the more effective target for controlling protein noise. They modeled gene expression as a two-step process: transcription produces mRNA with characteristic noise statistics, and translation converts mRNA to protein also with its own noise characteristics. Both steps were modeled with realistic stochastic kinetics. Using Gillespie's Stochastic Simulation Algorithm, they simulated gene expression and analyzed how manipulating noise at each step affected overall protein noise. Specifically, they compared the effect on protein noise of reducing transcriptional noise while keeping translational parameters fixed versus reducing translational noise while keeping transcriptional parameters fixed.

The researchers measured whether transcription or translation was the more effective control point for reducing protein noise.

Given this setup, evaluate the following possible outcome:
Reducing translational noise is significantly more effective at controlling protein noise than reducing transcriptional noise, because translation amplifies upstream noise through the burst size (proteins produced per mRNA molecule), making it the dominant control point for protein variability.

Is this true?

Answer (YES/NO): NO